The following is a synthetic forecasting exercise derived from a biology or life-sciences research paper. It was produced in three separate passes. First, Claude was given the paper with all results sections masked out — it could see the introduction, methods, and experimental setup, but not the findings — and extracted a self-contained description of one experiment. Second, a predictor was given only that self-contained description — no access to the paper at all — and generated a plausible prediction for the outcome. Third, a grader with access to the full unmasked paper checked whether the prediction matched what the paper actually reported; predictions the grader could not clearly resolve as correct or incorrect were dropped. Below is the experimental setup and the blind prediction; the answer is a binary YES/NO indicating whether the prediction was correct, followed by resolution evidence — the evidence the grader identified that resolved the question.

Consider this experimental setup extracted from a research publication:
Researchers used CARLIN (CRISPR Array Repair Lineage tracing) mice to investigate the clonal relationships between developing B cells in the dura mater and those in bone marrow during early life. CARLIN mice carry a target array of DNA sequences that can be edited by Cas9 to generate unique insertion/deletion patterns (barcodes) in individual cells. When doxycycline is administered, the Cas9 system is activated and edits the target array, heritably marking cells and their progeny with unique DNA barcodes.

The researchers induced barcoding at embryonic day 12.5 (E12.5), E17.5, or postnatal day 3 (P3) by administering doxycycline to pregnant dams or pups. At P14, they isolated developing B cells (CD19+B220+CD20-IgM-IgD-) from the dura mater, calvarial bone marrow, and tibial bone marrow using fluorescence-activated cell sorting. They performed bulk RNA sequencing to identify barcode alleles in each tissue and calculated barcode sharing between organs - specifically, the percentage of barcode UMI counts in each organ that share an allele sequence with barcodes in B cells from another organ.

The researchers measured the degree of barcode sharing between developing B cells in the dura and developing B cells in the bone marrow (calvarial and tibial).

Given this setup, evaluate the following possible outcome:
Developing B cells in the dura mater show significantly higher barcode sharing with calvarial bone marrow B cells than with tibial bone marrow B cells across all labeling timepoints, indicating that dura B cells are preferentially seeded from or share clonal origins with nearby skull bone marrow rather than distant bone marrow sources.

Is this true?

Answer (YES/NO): NO